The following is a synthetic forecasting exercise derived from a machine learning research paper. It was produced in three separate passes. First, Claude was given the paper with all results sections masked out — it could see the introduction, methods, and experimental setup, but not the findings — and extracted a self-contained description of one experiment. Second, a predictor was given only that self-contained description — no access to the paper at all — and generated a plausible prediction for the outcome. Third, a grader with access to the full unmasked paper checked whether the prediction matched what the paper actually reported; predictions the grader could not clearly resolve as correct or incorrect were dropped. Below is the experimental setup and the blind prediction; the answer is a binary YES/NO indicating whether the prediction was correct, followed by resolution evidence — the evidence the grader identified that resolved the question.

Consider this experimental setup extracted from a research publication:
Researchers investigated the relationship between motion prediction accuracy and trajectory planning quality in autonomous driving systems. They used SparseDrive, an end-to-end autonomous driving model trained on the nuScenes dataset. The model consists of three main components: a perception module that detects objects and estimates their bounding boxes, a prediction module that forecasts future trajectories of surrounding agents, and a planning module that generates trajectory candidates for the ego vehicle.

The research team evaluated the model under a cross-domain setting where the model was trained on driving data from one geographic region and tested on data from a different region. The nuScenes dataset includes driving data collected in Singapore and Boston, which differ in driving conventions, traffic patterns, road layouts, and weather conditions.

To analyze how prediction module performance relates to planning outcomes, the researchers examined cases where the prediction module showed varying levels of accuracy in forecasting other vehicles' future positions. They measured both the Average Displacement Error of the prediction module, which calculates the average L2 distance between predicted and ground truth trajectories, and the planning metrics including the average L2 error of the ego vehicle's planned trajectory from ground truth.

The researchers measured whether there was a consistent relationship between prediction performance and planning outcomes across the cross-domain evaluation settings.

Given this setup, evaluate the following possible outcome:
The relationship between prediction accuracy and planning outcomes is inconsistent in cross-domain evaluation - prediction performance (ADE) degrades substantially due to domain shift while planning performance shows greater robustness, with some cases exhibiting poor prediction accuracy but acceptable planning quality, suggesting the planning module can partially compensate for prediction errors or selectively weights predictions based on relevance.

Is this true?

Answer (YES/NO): NO